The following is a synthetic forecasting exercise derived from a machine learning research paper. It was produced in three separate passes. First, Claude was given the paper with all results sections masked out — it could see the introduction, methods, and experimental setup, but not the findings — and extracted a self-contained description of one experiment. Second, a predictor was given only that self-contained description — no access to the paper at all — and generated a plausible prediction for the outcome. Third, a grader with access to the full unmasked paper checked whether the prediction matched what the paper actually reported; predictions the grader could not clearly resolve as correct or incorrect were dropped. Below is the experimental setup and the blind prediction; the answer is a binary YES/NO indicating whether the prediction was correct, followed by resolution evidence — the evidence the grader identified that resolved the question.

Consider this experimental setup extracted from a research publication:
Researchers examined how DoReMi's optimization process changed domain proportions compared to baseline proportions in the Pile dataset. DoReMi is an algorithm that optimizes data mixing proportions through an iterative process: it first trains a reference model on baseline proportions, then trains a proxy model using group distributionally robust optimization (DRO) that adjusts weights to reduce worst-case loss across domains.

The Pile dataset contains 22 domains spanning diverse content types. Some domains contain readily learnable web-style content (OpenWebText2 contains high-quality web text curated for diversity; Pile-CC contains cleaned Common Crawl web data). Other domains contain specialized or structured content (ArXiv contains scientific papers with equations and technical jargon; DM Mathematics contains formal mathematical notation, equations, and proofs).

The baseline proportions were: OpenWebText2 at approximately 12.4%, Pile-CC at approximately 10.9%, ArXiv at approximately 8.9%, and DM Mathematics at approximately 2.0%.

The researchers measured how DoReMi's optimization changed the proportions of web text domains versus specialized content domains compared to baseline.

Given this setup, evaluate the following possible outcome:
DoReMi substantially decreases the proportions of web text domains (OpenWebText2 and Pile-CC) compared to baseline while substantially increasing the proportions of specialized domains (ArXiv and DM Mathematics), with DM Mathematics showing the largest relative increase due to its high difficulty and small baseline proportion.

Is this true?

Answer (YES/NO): NO